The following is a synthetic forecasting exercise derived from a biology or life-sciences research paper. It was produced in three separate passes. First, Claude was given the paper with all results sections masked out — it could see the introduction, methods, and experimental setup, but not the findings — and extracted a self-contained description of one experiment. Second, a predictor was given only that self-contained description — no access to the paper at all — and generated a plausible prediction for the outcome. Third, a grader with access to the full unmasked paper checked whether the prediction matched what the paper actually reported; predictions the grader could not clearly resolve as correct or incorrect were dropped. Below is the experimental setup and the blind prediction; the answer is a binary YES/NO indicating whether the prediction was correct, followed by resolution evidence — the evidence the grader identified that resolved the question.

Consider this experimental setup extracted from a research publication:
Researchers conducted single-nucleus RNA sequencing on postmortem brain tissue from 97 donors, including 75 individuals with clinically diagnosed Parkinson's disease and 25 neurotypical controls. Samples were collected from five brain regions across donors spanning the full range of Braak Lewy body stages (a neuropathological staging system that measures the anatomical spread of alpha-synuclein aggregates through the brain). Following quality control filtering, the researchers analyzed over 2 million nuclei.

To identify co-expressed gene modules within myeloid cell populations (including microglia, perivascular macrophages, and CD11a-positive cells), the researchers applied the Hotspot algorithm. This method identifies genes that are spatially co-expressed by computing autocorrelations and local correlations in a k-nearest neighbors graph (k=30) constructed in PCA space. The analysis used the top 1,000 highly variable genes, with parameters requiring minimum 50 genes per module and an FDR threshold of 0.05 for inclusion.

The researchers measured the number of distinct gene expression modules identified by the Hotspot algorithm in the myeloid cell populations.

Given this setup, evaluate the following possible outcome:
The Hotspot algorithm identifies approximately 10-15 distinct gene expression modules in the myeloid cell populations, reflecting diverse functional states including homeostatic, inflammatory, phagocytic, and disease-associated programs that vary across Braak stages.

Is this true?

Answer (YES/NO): YES